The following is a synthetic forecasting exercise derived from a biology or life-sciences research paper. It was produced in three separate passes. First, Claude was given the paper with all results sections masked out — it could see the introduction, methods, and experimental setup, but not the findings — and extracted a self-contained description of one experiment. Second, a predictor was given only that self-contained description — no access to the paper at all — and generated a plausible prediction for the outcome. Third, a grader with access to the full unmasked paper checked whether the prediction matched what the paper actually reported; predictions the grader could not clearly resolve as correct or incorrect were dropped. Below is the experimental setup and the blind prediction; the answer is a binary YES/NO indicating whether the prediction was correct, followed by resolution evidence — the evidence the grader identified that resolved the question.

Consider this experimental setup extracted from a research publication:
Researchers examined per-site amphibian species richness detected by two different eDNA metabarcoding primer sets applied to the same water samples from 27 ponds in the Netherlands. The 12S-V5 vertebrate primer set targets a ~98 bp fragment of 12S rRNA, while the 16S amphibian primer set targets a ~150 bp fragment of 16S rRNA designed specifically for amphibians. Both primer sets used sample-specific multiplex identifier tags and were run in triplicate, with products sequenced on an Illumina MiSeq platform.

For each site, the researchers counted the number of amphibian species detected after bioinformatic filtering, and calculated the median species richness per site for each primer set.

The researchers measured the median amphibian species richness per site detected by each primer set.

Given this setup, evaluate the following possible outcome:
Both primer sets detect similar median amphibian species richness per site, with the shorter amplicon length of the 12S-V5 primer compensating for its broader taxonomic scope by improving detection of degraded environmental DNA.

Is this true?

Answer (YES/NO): NO